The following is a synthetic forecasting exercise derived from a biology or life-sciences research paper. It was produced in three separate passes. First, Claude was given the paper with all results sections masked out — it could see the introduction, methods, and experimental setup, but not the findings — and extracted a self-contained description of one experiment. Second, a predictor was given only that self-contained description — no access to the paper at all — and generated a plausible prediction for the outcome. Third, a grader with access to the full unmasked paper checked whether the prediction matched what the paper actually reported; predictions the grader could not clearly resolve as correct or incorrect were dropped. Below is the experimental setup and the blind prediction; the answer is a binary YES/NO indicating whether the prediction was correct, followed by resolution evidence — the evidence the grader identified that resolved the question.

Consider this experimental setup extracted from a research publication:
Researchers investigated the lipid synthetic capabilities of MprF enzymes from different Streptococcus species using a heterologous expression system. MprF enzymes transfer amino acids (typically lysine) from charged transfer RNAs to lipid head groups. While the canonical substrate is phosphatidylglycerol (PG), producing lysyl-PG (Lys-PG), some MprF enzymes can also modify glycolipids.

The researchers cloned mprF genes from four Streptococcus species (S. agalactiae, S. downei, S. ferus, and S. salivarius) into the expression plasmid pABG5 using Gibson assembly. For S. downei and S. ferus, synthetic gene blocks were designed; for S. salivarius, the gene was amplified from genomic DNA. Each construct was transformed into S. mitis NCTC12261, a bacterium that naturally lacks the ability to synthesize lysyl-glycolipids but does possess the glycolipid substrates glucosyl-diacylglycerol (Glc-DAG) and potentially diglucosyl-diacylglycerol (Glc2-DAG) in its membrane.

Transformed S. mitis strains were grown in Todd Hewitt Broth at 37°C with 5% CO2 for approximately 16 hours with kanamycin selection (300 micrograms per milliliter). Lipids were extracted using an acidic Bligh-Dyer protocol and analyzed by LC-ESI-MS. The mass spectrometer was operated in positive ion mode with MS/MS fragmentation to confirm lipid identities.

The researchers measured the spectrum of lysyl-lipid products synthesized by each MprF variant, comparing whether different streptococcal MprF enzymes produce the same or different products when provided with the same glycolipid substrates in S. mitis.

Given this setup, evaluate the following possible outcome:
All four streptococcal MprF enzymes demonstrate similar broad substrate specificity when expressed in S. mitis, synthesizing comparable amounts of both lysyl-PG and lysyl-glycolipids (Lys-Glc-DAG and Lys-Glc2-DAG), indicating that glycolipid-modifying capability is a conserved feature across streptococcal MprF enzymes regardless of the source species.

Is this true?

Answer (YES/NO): NO